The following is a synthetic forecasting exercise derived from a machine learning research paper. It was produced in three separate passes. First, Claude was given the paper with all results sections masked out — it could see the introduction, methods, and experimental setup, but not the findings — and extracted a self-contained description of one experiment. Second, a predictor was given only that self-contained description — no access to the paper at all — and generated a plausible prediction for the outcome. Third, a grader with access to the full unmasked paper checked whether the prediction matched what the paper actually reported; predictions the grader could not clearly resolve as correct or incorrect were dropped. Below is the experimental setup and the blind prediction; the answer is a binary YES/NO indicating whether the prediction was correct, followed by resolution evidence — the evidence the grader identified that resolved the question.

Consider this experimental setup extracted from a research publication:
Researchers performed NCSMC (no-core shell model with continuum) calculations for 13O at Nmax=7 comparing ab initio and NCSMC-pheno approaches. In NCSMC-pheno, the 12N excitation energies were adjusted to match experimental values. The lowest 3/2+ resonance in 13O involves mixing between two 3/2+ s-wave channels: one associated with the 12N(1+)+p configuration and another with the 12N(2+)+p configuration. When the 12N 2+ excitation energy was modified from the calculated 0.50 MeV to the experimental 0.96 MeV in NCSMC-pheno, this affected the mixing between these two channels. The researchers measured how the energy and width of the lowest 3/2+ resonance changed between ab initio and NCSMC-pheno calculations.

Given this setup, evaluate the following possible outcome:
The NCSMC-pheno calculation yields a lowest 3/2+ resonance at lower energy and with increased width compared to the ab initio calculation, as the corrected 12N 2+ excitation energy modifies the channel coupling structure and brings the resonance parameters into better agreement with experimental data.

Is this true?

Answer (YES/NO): NO